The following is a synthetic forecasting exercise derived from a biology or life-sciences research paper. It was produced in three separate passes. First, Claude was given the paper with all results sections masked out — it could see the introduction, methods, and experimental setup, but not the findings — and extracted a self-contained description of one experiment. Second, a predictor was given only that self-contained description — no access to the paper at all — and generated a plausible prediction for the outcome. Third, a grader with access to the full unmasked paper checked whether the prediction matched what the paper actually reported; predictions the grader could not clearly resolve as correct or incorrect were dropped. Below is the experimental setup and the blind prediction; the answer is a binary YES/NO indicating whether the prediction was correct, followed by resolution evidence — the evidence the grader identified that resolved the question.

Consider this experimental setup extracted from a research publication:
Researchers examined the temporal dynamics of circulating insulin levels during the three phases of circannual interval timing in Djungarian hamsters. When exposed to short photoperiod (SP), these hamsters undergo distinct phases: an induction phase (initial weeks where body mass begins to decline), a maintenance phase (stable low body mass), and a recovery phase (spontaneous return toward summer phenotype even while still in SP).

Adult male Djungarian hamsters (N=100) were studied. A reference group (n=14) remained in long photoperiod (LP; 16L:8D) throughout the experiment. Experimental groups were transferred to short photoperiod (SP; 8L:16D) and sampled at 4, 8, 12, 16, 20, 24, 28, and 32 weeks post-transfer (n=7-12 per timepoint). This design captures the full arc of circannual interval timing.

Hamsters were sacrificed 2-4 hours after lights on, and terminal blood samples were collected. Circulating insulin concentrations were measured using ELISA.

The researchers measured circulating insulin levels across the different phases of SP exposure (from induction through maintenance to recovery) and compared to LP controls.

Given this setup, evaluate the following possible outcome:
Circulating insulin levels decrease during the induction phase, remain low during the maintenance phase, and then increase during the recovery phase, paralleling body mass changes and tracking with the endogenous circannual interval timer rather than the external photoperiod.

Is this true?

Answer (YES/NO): YES